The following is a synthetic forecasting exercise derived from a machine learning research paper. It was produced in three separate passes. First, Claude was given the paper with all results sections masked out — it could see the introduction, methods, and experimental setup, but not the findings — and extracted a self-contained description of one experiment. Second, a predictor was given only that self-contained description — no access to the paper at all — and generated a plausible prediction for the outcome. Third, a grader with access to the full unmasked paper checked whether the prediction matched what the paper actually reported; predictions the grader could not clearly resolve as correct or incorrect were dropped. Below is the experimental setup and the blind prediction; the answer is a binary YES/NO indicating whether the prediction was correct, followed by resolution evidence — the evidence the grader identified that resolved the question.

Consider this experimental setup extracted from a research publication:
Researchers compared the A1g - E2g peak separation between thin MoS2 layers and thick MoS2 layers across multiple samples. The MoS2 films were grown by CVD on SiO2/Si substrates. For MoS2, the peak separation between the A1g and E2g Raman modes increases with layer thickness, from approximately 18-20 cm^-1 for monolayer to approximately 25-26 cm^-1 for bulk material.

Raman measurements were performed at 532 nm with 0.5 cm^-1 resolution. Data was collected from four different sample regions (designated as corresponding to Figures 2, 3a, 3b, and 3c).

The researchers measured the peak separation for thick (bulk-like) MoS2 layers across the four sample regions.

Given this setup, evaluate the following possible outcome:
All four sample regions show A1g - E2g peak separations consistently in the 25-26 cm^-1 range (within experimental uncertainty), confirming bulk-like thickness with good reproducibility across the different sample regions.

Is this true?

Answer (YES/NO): NO